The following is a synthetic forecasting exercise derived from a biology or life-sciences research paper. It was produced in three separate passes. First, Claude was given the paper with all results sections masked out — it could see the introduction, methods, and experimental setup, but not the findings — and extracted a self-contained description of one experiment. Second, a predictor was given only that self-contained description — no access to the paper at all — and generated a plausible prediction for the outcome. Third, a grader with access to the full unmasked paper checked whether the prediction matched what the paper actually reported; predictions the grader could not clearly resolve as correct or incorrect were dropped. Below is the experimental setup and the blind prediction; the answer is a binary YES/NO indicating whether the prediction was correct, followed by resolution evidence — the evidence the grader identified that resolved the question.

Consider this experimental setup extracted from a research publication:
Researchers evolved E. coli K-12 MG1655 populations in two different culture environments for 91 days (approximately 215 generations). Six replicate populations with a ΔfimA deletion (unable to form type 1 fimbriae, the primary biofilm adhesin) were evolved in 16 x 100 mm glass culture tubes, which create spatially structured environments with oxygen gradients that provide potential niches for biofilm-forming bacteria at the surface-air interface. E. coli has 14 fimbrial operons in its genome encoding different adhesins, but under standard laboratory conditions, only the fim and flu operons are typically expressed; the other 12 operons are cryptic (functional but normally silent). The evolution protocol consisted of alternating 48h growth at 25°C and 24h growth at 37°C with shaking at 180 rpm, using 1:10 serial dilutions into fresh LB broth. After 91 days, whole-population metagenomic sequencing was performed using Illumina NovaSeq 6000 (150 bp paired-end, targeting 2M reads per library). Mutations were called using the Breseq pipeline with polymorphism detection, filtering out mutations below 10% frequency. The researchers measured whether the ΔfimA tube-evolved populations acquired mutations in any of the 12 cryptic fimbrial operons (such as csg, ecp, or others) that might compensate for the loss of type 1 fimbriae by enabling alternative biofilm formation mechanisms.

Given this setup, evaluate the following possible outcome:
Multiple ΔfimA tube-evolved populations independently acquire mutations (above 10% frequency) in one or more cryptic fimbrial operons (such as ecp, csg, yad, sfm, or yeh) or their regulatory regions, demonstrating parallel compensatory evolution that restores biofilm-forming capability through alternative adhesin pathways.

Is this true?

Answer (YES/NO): NO